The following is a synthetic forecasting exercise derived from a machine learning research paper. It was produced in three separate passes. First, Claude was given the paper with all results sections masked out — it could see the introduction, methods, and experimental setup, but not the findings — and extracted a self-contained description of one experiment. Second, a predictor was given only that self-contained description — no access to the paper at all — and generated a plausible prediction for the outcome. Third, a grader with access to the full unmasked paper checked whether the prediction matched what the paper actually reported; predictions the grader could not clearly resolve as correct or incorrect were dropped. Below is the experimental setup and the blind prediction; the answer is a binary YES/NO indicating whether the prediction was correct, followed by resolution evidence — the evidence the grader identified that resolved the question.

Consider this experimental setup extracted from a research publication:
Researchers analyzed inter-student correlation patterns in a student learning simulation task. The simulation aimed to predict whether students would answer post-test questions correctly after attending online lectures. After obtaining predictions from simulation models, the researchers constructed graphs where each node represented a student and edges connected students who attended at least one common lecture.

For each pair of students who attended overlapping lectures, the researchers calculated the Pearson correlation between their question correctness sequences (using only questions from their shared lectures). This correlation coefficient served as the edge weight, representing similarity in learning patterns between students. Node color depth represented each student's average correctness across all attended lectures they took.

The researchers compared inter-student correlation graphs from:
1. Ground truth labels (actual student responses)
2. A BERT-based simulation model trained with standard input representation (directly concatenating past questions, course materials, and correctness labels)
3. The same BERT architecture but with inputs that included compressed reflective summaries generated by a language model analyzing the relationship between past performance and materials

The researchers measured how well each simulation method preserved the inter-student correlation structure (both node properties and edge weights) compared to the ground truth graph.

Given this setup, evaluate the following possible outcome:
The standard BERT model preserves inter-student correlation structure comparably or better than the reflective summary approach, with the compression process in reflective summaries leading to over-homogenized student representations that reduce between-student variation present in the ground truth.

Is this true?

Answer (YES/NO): NO